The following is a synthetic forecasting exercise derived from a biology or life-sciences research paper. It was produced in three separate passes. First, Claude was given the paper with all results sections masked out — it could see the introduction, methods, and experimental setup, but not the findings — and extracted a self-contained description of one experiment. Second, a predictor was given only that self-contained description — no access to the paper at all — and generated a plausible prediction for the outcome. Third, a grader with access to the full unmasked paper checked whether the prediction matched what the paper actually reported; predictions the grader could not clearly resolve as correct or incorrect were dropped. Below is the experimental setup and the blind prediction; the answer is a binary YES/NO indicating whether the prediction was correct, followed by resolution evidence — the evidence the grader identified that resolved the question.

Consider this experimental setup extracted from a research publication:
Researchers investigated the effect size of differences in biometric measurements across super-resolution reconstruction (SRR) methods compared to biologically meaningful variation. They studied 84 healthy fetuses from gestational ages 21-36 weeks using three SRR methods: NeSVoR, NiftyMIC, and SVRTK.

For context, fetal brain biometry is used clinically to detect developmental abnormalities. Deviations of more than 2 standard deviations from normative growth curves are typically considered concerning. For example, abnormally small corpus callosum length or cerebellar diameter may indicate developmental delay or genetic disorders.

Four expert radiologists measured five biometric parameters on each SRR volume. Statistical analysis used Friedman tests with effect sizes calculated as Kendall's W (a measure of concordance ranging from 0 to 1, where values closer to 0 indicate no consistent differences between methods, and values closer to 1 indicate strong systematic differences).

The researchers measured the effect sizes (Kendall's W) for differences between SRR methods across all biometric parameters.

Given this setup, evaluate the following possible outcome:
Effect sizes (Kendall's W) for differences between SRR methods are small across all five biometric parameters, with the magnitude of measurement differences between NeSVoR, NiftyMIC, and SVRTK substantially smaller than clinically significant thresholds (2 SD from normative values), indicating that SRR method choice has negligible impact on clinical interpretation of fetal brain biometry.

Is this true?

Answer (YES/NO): YES